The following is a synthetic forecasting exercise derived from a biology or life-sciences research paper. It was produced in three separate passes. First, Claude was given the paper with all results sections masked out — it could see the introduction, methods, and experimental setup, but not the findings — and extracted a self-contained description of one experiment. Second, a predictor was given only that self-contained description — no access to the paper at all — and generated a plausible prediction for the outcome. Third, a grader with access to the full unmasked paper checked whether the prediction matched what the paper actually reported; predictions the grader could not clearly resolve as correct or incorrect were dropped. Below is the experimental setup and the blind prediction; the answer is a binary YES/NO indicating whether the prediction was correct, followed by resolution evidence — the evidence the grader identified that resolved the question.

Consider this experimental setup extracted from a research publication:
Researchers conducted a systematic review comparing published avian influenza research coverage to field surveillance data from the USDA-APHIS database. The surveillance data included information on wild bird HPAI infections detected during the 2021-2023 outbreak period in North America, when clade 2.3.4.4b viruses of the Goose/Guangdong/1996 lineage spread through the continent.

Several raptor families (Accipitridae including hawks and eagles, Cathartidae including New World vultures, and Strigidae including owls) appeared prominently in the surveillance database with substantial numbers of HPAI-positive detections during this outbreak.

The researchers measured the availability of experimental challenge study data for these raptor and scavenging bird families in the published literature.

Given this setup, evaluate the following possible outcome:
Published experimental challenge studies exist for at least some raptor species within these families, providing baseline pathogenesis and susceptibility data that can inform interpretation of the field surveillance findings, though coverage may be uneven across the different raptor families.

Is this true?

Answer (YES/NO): NO